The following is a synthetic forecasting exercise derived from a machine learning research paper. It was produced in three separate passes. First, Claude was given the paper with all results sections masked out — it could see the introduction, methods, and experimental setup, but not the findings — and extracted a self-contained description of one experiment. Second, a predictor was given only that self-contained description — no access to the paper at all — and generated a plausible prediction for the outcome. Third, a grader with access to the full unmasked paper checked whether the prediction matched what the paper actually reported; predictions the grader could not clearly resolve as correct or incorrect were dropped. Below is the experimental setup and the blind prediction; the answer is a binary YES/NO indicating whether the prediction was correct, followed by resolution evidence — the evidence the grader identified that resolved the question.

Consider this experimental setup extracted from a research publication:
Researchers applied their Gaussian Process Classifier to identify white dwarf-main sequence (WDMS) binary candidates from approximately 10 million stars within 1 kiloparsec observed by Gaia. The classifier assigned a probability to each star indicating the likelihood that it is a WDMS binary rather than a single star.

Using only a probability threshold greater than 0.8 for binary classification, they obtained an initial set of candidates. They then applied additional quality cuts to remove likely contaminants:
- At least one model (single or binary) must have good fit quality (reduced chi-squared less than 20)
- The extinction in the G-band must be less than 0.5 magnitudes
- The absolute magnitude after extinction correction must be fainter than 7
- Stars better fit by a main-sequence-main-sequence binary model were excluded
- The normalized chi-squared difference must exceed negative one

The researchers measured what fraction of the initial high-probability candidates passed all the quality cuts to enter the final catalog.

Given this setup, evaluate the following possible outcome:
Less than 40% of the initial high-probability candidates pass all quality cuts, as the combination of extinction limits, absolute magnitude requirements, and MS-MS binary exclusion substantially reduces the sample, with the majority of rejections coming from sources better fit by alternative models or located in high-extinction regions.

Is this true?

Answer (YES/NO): YES